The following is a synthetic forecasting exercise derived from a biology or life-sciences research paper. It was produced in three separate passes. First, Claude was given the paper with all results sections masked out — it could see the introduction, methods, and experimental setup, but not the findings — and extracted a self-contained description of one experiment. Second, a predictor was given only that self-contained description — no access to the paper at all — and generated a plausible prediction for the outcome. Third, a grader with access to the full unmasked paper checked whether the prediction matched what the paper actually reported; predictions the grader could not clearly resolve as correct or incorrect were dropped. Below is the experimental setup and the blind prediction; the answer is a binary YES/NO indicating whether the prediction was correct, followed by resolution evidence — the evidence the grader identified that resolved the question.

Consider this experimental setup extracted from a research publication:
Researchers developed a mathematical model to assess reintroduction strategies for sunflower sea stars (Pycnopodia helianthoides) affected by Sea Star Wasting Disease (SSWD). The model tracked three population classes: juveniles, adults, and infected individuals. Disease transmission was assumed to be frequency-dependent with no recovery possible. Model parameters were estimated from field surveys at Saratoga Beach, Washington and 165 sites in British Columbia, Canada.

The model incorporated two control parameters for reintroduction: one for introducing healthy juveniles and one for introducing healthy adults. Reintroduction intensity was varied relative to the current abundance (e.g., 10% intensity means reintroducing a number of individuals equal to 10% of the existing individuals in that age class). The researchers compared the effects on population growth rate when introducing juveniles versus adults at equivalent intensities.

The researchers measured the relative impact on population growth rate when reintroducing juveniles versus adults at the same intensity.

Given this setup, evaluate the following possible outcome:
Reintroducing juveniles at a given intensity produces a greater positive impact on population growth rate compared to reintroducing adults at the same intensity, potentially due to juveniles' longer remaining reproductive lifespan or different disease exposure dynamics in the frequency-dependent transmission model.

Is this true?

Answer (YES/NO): NO